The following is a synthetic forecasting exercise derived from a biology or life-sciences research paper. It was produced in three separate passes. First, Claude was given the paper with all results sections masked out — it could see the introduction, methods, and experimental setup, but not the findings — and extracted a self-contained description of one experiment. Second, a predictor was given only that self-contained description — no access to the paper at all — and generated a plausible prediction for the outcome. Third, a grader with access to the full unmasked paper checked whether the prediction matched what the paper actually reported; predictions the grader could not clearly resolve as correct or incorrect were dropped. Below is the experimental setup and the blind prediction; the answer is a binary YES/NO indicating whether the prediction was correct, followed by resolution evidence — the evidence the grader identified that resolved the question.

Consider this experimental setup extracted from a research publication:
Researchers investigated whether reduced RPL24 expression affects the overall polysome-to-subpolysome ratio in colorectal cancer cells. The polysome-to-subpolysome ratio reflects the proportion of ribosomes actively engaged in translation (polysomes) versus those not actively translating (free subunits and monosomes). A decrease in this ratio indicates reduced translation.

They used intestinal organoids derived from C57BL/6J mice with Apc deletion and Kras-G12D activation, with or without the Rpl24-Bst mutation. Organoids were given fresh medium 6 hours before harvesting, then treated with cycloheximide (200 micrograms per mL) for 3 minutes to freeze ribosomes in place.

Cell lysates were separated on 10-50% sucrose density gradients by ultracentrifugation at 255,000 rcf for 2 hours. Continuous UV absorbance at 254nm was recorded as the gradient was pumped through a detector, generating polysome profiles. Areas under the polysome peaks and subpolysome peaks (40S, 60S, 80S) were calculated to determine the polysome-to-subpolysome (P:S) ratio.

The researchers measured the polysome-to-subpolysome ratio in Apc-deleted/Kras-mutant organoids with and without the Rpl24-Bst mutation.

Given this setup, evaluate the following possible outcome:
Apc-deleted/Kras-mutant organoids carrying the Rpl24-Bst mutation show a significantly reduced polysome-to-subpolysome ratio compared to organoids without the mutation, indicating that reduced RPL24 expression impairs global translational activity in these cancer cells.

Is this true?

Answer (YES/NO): NO